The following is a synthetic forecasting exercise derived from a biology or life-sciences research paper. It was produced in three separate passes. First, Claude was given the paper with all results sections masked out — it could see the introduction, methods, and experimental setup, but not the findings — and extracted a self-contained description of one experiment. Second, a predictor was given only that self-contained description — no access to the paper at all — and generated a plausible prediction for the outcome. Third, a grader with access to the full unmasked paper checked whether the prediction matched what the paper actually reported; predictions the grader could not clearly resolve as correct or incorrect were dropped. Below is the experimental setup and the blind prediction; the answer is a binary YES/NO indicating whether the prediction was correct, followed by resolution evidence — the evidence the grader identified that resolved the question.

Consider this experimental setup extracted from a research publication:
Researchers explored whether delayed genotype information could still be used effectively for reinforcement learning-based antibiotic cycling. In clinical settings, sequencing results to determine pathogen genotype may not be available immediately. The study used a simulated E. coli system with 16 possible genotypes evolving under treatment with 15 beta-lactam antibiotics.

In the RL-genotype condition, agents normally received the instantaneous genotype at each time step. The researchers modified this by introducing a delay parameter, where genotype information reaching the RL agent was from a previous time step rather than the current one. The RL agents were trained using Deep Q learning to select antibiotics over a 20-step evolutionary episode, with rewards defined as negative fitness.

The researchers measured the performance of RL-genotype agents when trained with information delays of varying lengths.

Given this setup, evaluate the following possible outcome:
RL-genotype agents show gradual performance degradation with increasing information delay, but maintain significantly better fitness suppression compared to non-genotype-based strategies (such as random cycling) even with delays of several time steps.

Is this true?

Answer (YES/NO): NO